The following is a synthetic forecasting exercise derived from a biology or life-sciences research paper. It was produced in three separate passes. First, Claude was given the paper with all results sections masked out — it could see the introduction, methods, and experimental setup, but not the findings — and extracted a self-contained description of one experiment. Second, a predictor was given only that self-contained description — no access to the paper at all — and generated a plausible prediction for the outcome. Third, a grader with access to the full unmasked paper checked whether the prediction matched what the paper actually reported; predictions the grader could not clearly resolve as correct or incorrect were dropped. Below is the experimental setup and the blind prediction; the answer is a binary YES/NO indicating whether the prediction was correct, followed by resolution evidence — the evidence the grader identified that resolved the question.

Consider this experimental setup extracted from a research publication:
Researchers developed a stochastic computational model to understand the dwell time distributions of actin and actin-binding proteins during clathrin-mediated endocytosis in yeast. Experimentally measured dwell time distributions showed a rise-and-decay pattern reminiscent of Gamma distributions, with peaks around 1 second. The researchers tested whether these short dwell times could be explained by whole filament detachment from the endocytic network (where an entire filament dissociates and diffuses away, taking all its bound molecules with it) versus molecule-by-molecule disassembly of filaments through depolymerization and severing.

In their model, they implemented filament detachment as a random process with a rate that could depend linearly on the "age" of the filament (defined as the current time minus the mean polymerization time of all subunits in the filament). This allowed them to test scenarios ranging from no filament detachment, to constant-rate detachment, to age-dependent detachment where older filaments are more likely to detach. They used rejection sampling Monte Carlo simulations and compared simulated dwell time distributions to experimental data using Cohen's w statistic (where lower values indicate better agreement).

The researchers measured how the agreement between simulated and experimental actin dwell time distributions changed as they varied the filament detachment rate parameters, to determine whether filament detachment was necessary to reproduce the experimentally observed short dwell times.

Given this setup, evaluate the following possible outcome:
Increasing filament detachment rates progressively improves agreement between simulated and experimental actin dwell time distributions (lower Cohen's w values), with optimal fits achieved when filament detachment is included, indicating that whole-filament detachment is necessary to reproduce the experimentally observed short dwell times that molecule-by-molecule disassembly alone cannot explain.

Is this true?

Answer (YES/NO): NO